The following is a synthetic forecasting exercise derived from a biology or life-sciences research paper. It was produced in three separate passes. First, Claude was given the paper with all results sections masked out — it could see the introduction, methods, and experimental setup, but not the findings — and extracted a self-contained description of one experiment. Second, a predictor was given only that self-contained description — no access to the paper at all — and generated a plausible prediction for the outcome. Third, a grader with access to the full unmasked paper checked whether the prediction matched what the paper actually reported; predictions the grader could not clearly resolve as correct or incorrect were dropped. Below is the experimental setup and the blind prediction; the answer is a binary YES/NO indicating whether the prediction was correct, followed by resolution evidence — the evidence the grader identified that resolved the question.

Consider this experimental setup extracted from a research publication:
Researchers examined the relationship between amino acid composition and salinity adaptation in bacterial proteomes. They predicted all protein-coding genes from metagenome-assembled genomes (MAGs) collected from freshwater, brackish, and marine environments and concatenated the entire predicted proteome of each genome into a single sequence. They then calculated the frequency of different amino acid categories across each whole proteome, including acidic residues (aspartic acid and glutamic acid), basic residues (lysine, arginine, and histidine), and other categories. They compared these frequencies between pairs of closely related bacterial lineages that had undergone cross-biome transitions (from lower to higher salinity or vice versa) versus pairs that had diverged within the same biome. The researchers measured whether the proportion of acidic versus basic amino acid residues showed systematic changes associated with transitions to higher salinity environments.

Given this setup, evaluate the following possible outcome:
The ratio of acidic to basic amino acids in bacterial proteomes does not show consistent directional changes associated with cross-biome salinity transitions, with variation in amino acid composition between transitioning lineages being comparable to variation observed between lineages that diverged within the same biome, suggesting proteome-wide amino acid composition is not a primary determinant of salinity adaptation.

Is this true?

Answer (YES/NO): NO